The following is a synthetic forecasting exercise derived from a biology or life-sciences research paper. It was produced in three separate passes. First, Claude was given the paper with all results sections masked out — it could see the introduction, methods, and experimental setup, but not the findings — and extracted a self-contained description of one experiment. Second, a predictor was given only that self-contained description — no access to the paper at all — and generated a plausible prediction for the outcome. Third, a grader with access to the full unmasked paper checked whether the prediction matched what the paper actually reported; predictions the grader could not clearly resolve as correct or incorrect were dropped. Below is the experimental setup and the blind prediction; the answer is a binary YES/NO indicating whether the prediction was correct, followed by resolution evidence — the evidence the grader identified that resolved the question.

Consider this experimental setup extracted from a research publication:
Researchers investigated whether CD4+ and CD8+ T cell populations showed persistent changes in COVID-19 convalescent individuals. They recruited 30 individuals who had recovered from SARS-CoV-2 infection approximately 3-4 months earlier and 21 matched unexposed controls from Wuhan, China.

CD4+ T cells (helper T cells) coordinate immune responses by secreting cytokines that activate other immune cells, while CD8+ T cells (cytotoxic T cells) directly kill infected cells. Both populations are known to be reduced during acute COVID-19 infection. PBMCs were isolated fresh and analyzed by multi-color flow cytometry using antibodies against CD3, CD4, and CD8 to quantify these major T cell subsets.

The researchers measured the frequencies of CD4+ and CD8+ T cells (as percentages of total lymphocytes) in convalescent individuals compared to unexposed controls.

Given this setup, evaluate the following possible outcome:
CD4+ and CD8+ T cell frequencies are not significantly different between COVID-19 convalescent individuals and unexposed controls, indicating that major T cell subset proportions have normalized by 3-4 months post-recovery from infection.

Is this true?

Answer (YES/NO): NO